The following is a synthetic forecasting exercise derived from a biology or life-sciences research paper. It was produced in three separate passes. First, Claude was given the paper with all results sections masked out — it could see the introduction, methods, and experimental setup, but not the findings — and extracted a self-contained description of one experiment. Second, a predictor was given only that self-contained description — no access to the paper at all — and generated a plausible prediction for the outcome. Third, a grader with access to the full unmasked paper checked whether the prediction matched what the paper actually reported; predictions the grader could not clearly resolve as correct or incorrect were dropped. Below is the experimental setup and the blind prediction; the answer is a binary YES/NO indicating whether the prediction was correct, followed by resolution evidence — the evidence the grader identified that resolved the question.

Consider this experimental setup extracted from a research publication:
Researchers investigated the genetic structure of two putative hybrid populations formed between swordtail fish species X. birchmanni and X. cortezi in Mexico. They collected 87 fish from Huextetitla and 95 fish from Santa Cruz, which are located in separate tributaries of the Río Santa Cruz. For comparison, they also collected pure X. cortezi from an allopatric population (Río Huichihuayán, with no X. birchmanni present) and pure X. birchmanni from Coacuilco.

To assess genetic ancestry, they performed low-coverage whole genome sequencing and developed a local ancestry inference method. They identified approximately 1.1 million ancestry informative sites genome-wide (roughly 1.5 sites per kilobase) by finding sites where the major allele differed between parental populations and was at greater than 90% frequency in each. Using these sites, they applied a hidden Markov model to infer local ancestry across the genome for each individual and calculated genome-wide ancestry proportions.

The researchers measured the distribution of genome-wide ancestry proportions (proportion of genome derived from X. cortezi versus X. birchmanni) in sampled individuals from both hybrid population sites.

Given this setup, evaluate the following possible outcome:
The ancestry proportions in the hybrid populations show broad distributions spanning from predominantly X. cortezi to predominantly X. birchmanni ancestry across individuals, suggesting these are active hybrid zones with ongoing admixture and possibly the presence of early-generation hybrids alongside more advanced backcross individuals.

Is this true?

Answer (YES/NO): NO